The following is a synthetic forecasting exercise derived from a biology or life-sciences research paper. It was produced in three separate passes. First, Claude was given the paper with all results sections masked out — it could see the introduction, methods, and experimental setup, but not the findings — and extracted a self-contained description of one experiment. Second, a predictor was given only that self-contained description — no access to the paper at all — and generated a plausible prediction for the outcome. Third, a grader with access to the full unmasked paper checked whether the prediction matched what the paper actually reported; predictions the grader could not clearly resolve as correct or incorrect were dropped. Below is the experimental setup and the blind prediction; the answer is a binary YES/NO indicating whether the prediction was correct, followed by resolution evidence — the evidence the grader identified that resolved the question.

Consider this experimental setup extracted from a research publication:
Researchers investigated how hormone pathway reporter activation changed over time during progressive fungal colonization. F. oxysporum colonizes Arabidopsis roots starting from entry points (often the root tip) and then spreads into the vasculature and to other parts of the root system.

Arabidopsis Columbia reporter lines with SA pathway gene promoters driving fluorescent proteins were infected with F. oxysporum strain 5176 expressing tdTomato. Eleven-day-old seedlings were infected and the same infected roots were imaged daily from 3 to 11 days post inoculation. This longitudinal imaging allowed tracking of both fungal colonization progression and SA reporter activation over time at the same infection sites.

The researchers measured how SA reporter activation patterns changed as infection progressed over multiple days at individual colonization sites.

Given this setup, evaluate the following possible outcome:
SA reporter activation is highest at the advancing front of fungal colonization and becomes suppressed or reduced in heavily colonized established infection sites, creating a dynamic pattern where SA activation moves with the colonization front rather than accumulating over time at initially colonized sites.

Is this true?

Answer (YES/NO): YES